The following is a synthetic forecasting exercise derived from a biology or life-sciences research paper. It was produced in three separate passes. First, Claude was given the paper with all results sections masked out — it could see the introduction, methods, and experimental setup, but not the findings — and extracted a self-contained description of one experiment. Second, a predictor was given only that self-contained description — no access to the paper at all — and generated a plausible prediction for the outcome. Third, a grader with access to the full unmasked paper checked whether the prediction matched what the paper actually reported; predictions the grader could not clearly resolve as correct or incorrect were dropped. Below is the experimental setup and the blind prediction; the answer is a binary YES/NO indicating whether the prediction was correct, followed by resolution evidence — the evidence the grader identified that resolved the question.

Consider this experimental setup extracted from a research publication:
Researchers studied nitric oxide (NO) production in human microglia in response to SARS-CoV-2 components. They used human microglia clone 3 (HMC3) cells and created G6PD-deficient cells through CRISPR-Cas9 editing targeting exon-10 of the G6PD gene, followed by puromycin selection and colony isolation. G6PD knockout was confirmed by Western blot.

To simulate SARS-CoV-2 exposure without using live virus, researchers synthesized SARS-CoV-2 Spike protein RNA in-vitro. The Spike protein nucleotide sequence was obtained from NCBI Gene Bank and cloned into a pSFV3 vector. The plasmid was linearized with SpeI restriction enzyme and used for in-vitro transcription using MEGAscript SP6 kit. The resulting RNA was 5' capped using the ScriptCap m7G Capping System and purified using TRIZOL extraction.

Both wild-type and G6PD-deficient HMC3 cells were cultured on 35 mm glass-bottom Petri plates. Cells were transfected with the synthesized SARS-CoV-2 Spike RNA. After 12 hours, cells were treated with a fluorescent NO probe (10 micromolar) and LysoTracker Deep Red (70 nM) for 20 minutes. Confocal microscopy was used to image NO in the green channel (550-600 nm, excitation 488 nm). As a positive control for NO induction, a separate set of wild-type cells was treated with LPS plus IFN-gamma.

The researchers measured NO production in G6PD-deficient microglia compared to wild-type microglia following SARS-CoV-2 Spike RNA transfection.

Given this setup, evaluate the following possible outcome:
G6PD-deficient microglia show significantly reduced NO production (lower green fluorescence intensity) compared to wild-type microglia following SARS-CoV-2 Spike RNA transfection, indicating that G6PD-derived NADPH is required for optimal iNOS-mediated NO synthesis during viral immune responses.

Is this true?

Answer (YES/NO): YES